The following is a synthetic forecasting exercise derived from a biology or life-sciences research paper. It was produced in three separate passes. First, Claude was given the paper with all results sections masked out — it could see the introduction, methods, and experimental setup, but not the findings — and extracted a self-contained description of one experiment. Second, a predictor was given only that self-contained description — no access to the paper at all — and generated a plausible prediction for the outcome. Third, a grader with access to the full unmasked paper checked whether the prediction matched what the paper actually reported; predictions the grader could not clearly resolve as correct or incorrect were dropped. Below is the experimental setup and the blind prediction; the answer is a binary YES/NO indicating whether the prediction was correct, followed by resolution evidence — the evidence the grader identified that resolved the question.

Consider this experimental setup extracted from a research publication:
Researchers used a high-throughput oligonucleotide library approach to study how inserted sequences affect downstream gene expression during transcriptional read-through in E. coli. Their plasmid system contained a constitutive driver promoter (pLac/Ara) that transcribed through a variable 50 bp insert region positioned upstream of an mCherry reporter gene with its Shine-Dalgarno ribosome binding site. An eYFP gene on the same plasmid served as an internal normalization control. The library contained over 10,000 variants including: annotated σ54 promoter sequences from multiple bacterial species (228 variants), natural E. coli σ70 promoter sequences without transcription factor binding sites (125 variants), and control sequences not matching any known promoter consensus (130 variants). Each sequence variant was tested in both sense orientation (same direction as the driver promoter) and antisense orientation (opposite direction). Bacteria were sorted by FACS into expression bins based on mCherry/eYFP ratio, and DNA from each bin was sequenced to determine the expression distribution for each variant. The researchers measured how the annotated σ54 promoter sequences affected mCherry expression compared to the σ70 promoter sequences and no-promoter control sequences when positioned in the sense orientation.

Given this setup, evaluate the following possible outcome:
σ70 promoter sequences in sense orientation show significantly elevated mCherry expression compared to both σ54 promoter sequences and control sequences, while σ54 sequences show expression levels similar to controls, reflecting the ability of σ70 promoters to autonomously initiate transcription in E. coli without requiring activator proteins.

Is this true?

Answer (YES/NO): NO